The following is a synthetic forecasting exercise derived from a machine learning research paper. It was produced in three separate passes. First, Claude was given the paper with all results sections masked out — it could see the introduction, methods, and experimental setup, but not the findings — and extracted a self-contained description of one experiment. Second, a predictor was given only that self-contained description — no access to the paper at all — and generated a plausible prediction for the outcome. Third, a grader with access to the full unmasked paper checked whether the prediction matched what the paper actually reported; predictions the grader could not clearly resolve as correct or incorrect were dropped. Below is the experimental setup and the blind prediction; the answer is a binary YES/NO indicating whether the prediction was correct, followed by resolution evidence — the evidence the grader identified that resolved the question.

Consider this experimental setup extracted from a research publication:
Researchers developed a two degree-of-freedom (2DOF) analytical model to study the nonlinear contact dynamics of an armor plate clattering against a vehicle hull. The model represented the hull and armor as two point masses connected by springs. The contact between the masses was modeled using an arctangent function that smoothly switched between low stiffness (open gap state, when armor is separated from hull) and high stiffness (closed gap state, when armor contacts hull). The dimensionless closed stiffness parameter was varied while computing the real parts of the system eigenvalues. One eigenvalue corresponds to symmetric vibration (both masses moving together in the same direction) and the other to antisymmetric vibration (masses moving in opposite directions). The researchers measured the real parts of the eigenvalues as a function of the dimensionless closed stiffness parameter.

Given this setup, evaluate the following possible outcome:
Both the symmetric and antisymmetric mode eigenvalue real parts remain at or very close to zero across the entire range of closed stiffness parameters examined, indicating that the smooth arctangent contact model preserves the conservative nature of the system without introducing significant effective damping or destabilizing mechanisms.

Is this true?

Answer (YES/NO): NO